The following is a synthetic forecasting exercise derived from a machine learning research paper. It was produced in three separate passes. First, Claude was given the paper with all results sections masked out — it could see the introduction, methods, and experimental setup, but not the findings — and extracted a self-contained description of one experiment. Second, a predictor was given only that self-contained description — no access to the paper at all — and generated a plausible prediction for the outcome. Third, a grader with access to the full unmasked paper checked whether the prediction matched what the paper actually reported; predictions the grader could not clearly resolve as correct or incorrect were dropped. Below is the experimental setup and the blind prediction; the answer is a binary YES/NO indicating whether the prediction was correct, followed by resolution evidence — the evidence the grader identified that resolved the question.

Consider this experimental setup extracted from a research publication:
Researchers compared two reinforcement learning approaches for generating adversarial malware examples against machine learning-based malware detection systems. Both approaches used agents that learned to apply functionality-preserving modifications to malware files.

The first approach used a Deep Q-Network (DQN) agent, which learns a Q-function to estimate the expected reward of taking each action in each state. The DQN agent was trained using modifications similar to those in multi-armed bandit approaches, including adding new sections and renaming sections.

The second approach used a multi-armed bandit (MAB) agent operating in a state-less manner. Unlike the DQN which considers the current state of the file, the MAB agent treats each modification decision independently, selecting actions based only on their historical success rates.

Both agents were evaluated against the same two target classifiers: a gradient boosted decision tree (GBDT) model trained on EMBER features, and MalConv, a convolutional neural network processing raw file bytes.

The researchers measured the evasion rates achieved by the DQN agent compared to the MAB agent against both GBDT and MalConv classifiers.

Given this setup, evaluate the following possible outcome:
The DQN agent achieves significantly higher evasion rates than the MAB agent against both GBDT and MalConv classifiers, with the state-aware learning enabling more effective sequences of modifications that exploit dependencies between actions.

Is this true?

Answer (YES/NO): NO